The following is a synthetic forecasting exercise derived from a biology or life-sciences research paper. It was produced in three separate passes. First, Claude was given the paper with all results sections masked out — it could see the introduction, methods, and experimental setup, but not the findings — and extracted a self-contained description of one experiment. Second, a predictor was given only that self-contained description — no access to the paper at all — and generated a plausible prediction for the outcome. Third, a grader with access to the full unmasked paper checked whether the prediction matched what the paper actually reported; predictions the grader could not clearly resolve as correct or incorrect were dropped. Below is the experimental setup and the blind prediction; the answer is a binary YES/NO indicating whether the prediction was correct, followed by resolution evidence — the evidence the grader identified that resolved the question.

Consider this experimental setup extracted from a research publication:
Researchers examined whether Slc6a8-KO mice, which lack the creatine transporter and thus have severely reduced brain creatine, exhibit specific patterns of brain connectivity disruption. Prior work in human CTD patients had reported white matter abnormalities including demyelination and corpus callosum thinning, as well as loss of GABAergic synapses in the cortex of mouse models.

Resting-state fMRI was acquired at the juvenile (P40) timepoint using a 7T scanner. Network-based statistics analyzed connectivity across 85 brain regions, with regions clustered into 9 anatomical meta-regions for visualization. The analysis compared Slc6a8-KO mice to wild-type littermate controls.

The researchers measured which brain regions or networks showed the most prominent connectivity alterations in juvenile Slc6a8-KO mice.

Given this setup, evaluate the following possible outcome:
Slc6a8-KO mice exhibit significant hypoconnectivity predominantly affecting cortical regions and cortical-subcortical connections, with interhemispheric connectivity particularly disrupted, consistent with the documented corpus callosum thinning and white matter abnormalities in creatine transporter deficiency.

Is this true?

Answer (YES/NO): YES